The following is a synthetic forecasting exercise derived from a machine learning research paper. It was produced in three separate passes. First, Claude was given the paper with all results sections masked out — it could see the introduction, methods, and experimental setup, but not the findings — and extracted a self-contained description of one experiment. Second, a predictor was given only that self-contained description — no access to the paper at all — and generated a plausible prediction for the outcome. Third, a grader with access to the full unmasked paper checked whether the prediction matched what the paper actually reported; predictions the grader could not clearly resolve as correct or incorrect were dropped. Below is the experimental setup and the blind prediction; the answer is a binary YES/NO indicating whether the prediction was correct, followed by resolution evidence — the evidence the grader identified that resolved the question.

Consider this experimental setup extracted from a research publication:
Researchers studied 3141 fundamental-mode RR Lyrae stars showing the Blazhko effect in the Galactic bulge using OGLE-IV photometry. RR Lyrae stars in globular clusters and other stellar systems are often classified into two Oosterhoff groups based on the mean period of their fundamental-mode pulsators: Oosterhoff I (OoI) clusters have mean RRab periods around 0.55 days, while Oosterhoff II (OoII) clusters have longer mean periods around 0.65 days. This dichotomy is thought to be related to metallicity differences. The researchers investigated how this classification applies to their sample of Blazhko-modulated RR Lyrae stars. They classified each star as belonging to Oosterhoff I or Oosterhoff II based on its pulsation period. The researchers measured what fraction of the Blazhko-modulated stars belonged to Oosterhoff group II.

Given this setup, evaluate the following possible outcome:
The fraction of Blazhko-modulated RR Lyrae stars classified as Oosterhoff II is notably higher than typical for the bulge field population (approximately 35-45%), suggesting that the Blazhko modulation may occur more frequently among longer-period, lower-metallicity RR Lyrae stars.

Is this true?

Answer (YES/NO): NO